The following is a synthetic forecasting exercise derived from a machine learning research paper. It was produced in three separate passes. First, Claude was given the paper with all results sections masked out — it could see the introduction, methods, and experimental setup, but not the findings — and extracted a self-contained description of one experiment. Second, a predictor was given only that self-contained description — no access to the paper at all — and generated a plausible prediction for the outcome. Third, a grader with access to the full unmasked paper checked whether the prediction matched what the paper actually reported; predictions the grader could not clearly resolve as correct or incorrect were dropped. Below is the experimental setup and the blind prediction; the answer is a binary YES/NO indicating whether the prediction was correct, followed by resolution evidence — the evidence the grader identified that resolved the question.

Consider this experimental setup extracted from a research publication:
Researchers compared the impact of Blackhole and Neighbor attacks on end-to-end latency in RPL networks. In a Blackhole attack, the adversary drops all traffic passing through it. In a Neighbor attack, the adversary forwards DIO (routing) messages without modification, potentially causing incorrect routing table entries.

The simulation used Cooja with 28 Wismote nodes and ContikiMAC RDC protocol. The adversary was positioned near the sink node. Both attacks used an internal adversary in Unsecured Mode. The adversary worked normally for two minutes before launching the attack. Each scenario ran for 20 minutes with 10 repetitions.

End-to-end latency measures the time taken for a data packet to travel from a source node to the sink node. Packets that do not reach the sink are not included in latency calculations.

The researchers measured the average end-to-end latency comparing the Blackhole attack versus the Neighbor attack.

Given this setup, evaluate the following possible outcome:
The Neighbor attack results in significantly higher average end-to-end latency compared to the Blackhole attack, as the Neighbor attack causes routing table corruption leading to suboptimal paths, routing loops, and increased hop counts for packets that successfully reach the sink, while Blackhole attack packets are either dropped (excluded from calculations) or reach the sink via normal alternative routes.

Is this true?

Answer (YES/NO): YES